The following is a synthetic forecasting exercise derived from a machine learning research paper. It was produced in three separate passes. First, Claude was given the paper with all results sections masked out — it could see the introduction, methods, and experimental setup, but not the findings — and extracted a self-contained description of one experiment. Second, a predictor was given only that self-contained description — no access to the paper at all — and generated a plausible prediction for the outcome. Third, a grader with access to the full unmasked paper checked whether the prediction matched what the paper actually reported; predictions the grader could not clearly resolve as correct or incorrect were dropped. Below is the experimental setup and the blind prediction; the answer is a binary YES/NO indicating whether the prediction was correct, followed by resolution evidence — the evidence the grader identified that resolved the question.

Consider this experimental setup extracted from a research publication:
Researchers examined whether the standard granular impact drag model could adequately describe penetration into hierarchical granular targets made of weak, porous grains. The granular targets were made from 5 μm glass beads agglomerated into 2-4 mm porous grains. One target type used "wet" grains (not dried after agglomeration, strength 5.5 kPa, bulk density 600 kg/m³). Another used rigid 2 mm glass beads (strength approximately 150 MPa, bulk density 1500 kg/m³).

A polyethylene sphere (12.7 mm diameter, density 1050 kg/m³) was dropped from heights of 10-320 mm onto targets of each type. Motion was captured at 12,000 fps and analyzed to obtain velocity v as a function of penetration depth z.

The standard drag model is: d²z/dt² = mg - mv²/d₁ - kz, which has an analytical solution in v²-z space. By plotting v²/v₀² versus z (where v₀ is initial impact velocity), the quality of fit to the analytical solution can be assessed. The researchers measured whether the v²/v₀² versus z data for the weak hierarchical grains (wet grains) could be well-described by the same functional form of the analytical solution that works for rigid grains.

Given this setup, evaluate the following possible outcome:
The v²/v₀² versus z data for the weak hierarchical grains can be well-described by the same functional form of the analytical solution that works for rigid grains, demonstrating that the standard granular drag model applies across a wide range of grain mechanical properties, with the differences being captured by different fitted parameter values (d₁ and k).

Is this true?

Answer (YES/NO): YES